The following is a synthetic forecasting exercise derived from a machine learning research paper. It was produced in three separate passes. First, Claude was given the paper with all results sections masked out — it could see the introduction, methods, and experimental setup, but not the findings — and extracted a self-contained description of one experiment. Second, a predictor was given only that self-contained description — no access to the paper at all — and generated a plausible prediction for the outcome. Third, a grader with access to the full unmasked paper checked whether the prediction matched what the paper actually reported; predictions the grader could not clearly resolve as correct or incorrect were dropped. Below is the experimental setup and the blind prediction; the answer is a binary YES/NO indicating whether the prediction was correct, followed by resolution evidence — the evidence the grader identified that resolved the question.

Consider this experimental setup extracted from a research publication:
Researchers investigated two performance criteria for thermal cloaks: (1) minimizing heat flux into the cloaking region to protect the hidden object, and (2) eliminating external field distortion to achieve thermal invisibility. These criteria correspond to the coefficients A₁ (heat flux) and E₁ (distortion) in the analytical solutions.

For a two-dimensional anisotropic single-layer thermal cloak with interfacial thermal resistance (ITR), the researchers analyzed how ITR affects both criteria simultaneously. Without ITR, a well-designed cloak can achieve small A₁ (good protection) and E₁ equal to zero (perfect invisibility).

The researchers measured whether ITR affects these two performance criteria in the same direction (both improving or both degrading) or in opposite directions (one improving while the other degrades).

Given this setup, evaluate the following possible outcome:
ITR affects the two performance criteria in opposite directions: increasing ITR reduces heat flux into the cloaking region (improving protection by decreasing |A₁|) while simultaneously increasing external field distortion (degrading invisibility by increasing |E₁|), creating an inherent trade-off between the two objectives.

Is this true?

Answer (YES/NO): YES